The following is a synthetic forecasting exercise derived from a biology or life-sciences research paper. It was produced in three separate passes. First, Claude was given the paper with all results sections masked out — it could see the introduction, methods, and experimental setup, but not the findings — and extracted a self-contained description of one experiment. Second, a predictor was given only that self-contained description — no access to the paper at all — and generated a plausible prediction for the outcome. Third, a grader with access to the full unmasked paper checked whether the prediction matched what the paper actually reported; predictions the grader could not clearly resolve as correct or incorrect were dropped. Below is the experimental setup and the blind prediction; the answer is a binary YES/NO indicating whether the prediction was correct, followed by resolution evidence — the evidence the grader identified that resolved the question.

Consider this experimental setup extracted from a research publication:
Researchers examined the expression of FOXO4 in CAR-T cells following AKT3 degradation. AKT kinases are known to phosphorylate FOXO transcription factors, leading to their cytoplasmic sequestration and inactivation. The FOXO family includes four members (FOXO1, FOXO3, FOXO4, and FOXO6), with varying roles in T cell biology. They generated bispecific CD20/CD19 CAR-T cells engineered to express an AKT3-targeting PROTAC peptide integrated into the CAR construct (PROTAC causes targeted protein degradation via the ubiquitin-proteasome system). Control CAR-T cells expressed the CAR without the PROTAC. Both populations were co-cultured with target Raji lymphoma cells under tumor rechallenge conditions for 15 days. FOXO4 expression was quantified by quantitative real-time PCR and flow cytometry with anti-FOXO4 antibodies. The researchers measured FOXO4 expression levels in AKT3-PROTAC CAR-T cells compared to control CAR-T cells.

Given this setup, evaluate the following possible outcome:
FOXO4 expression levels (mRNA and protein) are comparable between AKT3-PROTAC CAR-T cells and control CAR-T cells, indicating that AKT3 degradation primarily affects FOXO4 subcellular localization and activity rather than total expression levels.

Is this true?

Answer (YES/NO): NO